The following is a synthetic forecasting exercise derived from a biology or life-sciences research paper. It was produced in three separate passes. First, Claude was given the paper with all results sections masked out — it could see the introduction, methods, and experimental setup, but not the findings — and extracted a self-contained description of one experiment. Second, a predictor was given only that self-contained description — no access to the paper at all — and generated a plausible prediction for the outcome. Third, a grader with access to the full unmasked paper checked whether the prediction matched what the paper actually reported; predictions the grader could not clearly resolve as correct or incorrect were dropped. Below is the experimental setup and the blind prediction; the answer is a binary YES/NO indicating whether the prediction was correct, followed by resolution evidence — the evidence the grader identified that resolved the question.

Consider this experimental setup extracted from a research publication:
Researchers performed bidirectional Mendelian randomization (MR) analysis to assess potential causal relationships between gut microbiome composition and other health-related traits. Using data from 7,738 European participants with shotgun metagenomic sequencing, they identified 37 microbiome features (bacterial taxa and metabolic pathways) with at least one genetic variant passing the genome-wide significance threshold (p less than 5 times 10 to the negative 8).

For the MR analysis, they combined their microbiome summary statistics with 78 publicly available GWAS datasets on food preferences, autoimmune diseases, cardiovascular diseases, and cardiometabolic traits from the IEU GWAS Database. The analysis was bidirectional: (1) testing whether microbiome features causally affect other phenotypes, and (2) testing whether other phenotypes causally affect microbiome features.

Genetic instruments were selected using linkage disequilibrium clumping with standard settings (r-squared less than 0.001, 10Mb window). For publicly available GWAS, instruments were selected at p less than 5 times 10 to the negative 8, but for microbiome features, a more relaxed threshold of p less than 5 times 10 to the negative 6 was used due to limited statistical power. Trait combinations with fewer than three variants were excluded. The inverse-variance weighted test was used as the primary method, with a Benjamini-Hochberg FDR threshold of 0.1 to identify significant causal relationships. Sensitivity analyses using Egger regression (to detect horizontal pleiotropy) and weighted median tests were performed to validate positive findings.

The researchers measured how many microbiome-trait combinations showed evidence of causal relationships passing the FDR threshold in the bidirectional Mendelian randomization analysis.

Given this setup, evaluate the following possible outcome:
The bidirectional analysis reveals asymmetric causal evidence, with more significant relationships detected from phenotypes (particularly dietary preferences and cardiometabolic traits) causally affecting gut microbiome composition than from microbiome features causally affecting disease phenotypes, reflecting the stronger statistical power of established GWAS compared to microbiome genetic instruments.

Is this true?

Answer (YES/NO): NO